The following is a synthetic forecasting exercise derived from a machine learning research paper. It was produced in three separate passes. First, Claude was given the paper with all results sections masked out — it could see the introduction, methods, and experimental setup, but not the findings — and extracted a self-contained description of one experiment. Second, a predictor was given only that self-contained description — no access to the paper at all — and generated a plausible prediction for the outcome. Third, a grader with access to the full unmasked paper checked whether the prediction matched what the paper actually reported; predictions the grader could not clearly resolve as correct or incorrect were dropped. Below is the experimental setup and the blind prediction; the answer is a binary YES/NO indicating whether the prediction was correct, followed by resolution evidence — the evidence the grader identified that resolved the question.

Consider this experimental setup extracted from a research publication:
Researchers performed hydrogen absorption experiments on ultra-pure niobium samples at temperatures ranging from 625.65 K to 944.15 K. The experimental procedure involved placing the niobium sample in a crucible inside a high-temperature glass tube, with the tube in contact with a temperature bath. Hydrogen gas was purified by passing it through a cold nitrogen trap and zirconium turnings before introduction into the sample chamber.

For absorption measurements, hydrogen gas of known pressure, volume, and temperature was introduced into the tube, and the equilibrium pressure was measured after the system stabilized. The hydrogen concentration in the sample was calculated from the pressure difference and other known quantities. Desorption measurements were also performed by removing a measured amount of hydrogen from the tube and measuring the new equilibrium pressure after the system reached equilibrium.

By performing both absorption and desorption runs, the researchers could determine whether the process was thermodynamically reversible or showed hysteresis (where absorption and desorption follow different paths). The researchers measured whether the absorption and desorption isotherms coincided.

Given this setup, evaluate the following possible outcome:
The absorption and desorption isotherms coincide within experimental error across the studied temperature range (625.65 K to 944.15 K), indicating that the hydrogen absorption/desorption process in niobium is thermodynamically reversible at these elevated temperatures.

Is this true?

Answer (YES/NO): YES